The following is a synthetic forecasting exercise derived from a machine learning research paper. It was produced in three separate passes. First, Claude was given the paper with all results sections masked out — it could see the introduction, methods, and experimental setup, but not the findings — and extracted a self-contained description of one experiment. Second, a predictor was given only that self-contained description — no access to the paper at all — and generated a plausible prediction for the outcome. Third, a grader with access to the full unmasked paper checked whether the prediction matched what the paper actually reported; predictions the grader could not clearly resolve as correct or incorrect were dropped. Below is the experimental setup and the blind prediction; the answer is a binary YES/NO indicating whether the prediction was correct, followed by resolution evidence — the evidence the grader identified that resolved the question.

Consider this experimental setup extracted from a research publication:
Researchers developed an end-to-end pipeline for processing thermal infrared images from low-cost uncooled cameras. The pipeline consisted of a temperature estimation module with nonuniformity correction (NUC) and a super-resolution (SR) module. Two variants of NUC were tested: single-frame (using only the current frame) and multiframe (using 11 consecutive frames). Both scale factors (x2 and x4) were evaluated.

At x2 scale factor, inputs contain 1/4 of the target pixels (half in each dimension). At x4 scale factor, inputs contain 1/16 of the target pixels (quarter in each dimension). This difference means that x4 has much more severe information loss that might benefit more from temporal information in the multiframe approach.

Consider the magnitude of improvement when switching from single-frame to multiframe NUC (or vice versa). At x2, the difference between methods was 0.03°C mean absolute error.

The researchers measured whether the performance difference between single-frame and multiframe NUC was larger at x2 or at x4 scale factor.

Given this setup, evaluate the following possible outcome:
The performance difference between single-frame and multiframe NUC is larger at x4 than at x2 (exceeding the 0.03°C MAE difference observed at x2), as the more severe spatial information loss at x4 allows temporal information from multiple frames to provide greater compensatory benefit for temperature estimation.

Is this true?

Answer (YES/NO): YES